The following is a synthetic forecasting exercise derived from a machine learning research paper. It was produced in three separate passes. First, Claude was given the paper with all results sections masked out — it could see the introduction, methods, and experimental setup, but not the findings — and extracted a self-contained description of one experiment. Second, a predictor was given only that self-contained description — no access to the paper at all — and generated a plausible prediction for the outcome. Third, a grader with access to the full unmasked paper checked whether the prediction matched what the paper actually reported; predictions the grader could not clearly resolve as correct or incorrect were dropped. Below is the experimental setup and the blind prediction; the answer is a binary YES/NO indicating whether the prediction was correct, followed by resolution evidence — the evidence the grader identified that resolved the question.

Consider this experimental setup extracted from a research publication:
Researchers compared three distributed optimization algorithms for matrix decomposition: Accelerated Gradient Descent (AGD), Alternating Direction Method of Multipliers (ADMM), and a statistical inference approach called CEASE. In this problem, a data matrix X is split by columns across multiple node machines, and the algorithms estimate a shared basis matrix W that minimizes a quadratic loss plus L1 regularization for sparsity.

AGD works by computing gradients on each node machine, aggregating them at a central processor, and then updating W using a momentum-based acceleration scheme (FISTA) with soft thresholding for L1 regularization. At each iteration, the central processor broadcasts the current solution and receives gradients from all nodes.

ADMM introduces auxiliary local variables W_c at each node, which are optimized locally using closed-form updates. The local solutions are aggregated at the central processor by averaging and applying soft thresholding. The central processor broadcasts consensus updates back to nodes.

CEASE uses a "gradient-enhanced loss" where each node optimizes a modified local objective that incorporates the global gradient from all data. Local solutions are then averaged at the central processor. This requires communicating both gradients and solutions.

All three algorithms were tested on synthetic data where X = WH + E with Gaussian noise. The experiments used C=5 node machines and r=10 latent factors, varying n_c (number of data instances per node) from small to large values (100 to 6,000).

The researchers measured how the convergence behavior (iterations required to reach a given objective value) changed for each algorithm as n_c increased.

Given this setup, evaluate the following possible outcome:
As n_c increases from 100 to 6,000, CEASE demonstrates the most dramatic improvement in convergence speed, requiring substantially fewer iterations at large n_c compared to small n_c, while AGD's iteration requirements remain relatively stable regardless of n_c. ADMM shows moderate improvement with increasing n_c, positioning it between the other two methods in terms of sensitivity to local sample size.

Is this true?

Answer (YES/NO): NO